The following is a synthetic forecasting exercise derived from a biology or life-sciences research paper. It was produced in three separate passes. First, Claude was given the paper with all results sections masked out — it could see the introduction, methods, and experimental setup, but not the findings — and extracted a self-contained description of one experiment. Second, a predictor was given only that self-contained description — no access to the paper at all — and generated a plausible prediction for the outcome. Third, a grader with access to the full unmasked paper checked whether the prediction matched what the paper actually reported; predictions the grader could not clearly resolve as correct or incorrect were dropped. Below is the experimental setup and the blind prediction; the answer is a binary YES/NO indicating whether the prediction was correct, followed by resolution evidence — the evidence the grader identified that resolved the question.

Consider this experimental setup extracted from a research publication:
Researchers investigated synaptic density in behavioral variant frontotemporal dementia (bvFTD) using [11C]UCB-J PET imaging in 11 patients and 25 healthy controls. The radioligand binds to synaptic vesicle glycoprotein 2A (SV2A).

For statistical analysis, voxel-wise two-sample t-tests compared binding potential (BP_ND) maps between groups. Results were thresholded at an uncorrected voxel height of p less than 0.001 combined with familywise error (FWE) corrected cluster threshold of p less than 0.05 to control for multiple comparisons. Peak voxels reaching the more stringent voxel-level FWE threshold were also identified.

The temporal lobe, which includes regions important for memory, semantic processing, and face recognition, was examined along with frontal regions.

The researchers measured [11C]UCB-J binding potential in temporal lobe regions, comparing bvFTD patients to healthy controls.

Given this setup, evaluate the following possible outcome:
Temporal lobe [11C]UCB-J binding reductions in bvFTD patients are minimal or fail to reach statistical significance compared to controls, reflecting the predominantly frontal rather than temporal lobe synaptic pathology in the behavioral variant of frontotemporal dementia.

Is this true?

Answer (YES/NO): NO